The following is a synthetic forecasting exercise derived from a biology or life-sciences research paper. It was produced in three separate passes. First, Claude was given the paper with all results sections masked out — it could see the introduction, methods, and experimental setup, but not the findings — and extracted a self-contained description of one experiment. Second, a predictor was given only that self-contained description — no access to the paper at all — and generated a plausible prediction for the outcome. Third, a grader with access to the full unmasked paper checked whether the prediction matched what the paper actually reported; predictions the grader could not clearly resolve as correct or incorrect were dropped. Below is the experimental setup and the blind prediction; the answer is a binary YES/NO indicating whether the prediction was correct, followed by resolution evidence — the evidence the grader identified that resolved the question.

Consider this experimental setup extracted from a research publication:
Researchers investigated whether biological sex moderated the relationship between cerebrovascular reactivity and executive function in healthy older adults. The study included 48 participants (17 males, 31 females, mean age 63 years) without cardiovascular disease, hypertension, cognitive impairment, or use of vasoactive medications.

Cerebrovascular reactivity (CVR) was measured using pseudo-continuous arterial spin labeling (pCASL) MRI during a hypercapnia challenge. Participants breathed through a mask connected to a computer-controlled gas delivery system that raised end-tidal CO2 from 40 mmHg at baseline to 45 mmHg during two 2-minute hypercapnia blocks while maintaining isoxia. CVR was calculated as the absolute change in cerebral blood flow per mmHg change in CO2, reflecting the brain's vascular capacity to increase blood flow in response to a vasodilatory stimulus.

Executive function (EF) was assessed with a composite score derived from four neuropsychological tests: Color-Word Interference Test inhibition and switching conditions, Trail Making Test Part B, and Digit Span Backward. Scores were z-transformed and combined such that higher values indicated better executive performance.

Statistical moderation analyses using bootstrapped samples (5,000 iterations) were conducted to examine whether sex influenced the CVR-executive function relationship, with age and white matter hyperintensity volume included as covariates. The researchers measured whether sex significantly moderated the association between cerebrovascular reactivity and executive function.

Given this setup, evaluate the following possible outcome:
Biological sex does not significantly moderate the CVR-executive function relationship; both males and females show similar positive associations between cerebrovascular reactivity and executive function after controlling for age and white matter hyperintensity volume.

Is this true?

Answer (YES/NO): NO